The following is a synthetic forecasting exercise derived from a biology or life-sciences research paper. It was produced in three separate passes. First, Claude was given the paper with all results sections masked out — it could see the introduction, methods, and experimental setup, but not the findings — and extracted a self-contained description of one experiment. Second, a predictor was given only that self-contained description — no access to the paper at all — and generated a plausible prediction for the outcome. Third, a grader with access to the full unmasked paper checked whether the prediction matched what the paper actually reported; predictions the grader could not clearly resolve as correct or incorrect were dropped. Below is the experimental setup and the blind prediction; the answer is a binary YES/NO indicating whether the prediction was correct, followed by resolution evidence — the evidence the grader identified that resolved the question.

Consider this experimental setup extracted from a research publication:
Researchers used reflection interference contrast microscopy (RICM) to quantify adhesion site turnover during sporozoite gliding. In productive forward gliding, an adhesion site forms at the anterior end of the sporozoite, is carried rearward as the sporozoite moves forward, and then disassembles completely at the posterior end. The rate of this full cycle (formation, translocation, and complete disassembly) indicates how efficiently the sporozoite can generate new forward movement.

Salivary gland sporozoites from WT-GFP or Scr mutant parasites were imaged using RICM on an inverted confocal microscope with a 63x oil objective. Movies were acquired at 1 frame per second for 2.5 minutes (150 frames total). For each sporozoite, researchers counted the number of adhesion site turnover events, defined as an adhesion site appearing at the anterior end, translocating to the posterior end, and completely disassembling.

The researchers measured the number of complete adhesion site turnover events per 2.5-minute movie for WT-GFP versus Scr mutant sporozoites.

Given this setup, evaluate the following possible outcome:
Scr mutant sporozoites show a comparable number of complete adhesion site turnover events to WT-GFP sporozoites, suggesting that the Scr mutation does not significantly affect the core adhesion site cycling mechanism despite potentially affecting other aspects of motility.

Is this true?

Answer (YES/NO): NO